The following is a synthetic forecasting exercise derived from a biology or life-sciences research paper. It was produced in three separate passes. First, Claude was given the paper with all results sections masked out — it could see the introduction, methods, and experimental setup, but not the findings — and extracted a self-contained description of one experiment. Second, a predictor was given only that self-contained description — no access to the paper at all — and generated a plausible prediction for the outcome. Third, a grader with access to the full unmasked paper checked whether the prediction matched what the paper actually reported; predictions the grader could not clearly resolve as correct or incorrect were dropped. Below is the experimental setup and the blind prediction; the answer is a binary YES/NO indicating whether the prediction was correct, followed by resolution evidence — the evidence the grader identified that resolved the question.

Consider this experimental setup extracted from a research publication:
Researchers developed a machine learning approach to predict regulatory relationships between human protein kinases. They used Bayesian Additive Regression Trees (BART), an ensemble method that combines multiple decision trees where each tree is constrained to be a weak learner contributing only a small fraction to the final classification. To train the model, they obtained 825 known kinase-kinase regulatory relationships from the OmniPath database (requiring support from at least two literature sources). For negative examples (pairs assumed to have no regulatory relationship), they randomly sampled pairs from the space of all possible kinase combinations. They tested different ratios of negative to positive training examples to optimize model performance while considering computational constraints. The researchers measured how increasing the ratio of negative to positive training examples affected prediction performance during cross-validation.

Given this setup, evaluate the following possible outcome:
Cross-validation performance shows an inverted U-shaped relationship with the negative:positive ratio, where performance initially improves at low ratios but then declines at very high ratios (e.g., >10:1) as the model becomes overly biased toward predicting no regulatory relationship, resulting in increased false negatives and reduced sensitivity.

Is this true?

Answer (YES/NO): NO